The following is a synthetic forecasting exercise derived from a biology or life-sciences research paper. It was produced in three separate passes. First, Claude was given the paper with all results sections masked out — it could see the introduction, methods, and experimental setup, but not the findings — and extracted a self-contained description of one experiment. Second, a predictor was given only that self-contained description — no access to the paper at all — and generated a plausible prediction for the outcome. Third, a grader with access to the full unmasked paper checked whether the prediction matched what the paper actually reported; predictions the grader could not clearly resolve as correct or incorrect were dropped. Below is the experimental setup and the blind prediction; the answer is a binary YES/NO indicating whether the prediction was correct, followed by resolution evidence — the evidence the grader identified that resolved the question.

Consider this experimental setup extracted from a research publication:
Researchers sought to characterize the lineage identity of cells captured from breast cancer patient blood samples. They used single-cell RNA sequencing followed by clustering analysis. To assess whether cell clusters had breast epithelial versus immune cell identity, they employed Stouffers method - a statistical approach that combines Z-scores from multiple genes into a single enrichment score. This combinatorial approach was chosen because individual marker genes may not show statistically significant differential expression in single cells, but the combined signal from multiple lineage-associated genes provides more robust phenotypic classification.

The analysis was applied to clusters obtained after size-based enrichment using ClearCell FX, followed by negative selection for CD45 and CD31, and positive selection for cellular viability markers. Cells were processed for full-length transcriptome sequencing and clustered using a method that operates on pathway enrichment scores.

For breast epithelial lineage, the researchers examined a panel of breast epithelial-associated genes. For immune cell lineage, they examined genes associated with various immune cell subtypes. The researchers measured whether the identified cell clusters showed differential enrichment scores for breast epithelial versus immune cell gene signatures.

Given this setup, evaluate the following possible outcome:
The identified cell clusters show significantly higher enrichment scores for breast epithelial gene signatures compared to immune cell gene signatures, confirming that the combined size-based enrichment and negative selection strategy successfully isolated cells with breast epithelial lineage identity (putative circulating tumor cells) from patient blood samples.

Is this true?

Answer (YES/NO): NO